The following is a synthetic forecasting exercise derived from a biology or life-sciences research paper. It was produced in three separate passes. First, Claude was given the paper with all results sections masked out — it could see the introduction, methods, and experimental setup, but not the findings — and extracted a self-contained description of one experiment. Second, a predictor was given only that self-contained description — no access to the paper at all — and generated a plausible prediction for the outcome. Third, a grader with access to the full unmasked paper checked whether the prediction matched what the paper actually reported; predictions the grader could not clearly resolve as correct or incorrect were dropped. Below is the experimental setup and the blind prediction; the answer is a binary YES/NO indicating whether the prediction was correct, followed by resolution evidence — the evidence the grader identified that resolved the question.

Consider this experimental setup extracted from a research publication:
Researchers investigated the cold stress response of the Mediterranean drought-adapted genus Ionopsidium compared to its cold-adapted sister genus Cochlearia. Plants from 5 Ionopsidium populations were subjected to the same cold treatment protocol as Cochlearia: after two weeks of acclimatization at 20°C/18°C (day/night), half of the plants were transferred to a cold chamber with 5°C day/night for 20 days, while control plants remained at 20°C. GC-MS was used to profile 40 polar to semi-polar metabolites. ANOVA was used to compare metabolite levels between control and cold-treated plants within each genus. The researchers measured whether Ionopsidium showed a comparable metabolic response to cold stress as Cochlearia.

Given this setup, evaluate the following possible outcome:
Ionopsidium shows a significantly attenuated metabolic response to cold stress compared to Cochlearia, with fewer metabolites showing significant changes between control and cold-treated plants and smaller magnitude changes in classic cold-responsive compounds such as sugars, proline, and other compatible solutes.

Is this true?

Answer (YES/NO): NO